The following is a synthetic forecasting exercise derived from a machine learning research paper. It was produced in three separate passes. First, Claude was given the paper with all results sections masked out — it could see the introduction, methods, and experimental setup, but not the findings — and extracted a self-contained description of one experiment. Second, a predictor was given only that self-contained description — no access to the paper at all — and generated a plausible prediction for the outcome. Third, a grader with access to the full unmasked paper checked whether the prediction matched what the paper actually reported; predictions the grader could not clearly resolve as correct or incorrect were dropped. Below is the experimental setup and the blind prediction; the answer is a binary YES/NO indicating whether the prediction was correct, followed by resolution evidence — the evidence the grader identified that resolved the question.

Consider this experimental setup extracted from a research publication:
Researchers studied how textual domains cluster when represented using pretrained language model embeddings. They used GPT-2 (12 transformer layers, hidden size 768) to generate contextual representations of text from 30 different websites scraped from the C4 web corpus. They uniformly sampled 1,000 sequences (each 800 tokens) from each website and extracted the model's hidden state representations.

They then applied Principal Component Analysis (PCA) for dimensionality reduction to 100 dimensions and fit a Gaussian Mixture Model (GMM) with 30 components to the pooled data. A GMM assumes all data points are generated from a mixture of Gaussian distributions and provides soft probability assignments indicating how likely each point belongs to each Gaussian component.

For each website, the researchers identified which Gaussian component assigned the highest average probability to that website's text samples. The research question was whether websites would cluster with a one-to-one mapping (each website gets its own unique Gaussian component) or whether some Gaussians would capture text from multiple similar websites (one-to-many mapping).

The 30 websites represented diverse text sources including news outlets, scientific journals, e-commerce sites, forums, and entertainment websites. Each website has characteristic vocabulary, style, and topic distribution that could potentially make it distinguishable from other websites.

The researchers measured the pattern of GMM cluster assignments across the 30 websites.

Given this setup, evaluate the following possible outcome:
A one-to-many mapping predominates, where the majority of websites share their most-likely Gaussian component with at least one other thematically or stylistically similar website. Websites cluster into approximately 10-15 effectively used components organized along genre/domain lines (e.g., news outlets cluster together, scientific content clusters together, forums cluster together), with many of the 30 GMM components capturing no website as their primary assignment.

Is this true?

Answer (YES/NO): NO